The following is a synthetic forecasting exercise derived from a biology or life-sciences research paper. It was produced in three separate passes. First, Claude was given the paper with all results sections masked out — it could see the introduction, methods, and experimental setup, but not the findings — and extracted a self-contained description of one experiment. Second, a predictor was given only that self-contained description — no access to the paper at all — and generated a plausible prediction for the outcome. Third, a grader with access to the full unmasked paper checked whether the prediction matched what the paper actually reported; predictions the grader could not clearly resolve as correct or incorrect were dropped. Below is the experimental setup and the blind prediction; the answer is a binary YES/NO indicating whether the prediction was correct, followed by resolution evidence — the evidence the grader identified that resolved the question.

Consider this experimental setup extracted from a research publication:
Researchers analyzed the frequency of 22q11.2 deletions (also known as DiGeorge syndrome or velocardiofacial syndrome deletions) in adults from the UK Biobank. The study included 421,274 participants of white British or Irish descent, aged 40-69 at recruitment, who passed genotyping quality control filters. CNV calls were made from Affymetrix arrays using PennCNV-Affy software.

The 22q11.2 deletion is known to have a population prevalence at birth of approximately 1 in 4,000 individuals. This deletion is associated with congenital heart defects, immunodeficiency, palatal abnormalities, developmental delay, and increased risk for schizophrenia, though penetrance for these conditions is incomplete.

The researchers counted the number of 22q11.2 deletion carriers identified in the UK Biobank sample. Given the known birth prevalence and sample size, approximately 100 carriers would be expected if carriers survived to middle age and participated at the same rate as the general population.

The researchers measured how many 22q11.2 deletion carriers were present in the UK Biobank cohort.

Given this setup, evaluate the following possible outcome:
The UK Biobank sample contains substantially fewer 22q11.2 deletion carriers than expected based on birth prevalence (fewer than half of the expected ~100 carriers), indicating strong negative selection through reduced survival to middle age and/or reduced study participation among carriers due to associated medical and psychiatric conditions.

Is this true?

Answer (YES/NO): YES